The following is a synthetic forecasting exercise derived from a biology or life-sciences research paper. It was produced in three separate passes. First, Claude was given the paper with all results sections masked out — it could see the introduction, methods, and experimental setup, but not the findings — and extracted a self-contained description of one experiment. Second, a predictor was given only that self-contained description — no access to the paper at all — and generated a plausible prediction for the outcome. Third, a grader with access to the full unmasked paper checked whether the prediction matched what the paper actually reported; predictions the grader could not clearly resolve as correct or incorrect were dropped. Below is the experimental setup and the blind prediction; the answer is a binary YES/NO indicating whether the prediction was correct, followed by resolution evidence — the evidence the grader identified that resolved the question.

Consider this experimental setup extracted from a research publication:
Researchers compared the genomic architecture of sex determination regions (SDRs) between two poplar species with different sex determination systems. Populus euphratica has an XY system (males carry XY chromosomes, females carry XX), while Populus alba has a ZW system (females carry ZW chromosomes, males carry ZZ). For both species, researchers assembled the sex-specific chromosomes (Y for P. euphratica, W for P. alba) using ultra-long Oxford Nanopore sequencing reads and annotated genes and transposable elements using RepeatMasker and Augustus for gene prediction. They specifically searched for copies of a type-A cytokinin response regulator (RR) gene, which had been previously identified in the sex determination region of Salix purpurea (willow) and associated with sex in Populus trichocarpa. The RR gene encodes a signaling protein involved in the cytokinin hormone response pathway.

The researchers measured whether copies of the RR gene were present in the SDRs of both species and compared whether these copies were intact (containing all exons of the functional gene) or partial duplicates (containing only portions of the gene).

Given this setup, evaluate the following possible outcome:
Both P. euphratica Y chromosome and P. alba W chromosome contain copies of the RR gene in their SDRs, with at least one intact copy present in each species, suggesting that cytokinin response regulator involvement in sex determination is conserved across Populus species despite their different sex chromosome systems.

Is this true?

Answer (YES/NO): NO